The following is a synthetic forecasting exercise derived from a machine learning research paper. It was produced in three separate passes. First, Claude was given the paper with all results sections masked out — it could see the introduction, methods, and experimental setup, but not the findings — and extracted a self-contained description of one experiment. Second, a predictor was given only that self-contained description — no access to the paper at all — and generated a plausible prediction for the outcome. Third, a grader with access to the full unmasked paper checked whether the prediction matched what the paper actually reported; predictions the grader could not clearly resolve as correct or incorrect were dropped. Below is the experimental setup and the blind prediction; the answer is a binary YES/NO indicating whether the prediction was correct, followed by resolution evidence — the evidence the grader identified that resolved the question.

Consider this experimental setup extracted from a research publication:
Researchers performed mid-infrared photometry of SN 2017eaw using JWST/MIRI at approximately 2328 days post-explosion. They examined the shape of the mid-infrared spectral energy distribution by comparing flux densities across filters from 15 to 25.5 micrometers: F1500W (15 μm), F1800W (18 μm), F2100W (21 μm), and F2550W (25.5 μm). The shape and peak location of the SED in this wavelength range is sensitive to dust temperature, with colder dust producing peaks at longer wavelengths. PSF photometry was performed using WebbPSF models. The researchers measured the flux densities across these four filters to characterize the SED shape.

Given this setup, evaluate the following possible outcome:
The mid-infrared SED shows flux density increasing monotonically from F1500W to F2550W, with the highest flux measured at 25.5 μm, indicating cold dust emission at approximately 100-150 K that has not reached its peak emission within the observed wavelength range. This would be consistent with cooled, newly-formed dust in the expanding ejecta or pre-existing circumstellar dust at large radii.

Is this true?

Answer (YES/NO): NO